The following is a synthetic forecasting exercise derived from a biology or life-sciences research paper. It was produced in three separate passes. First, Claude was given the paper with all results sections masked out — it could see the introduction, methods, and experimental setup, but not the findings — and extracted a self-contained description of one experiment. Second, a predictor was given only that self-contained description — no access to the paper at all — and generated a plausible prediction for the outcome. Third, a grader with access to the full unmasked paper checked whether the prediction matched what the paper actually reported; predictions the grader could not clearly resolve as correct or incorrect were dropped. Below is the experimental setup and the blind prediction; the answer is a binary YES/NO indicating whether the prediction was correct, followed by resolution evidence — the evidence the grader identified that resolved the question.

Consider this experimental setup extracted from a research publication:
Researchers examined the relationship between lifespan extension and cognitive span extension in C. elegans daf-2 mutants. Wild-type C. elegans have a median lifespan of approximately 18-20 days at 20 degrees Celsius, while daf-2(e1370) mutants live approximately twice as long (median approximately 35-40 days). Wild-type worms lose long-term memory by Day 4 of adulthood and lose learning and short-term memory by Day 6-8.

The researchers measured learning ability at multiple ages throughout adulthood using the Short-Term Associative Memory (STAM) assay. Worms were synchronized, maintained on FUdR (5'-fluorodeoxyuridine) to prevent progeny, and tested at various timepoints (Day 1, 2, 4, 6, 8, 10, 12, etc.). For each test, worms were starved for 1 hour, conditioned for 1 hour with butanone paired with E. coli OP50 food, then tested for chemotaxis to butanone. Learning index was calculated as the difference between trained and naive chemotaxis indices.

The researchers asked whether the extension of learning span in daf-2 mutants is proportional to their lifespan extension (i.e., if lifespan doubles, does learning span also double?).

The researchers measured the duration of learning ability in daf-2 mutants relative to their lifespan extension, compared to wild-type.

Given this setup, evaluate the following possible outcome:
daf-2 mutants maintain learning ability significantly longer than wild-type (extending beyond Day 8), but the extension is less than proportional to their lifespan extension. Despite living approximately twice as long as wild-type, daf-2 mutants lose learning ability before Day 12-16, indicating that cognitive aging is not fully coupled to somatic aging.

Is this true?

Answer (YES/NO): NO